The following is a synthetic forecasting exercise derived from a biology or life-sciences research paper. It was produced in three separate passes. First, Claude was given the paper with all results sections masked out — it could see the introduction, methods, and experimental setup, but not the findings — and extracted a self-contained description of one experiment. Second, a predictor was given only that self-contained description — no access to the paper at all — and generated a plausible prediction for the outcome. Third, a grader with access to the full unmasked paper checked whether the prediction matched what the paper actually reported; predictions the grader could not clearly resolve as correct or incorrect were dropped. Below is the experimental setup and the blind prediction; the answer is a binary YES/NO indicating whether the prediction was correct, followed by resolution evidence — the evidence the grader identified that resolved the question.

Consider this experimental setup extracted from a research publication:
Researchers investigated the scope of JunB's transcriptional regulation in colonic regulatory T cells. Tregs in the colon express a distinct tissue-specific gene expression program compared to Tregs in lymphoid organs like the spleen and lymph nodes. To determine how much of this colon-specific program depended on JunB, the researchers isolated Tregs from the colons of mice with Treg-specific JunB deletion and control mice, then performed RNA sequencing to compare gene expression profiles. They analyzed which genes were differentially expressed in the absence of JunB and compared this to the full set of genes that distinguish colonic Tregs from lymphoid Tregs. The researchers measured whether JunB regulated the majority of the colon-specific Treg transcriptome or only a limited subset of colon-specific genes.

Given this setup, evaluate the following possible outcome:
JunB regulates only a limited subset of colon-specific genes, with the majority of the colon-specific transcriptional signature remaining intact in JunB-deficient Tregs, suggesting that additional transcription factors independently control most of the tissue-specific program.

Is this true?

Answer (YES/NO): YES